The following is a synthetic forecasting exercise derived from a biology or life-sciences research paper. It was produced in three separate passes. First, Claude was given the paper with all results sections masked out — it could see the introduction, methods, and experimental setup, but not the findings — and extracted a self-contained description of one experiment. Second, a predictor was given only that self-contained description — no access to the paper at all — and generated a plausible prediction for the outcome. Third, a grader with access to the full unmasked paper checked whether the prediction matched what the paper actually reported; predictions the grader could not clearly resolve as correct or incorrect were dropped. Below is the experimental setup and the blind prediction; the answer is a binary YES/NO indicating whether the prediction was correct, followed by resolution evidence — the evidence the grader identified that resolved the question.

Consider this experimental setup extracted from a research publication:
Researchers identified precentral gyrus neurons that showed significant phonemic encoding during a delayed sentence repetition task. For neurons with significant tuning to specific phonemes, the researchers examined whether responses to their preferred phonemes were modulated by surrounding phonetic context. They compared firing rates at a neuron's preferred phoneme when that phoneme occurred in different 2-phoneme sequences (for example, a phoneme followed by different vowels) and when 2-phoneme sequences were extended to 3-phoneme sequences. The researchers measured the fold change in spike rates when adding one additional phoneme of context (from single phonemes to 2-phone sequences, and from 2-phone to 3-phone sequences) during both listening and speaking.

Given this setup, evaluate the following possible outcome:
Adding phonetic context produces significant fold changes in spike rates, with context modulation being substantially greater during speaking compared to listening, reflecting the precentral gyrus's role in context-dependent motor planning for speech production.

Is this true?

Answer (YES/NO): NO